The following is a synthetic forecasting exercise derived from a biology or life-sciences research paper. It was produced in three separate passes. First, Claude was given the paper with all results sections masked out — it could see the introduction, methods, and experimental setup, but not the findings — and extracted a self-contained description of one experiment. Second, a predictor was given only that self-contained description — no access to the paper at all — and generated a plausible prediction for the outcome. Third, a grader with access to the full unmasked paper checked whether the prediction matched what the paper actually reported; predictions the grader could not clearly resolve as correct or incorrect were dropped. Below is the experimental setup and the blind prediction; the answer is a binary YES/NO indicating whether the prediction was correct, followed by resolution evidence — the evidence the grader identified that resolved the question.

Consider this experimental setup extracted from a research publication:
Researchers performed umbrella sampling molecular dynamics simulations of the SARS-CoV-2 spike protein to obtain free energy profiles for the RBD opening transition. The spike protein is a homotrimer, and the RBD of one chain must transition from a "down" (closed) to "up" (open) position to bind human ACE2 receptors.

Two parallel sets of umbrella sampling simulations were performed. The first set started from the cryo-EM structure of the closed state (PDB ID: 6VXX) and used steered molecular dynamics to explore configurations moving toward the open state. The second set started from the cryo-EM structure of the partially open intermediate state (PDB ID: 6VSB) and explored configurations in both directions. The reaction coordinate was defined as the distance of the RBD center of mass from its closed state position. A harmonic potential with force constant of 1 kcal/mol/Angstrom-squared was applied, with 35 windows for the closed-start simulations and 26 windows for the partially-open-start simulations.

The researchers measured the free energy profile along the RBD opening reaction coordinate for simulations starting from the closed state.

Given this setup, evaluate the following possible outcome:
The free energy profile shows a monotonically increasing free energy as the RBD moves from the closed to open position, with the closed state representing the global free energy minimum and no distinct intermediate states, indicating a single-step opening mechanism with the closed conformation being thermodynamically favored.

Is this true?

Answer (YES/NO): NO